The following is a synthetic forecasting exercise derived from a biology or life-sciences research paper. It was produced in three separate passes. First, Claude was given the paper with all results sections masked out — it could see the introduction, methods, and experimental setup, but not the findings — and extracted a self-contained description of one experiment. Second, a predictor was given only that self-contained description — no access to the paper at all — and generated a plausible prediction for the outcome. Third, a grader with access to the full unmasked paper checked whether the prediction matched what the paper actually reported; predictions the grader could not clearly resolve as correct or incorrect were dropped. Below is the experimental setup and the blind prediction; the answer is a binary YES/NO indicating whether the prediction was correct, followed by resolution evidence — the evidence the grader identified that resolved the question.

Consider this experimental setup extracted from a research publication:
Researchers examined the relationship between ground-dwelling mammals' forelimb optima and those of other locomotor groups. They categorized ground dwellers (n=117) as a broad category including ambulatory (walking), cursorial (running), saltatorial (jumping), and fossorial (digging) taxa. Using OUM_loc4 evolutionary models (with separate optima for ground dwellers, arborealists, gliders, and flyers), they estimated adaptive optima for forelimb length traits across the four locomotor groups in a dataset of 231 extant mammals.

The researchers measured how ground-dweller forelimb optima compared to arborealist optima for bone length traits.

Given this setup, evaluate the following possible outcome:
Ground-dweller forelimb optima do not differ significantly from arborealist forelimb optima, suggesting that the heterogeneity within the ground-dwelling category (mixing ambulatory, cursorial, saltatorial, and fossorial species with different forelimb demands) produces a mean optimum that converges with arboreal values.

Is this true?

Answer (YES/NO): NO